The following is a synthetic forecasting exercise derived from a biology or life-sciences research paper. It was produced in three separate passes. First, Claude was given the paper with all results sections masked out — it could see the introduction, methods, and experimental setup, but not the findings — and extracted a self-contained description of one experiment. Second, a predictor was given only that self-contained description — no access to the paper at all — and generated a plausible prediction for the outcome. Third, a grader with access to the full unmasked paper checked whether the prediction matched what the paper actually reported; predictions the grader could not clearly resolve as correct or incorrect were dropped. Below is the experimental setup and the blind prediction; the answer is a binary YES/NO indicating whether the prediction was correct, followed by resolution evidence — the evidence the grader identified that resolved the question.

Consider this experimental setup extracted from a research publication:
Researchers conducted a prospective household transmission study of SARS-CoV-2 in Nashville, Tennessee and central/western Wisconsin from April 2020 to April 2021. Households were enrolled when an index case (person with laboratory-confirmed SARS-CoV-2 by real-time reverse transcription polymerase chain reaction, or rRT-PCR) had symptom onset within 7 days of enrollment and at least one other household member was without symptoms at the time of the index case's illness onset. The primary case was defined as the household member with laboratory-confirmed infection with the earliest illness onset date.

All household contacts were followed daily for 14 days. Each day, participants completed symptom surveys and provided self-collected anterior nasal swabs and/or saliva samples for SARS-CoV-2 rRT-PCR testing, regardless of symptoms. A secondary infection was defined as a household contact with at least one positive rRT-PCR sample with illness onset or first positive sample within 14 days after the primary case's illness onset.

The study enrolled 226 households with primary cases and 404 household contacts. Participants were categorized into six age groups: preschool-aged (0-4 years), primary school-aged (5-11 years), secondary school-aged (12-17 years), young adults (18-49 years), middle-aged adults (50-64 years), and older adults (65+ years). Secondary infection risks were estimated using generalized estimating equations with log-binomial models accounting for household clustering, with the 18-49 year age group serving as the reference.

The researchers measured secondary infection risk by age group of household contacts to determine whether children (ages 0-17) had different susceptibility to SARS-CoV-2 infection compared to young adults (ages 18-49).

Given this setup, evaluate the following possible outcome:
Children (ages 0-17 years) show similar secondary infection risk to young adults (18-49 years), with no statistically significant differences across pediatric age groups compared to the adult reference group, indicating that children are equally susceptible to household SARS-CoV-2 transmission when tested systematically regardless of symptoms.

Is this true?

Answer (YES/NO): YES